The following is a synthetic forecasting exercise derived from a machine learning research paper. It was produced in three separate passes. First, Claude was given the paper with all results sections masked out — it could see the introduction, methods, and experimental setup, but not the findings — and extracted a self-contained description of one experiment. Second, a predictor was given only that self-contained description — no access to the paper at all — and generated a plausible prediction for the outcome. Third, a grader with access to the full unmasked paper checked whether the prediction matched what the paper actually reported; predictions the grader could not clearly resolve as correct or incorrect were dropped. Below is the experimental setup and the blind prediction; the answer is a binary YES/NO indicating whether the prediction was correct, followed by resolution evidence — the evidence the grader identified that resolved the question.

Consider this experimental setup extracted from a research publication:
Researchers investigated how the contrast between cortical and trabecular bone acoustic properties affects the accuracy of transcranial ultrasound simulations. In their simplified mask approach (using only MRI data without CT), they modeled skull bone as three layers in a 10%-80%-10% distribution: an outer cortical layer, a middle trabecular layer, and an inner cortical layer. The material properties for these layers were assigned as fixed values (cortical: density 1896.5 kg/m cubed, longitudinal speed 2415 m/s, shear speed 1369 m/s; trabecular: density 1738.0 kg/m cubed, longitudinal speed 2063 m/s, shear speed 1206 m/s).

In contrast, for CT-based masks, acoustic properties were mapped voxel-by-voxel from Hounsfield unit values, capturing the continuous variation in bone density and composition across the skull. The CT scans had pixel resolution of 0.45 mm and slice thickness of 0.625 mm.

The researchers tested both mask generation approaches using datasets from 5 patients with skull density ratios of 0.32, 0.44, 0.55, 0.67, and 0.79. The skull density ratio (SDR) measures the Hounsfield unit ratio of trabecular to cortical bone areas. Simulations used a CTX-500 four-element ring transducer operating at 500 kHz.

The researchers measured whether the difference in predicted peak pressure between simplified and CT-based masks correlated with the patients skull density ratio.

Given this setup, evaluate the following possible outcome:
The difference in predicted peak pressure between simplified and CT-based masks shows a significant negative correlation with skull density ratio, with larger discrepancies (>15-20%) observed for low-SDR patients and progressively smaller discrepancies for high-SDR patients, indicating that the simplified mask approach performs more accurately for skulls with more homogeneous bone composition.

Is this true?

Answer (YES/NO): NO